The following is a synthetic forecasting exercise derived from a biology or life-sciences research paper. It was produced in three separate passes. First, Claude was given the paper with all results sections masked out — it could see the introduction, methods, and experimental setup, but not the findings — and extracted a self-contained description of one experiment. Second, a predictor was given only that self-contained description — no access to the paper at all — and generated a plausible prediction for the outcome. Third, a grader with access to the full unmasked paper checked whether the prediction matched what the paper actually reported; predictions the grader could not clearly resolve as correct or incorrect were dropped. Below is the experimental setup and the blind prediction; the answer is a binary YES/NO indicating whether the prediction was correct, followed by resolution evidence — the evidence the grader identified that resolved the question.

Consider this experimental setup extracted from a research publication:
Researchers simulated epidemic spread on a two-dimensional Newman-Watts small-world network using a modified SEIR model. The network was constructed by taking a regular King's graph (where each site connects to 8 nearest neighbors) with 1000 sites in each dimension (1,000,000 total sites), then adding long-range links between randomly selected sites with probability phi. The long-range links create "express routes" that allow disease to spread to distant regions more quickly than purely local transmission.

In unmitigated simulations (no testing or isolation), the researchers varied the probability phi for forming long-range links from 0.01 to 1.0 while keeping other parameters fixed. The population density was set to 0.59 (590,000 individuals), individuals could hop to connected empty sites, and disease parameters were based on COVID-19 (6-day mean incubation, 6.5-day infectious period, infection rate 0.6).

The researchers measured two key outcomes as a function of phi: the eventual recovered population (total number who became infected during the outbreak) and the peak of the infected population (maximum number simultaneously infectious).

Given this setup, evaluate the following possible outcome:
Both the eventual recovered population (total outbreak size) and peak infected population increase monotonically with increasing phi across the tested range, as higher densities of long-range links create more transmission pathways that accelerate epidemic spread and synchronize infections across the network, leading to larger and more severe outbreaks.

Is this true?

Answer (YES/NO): NO